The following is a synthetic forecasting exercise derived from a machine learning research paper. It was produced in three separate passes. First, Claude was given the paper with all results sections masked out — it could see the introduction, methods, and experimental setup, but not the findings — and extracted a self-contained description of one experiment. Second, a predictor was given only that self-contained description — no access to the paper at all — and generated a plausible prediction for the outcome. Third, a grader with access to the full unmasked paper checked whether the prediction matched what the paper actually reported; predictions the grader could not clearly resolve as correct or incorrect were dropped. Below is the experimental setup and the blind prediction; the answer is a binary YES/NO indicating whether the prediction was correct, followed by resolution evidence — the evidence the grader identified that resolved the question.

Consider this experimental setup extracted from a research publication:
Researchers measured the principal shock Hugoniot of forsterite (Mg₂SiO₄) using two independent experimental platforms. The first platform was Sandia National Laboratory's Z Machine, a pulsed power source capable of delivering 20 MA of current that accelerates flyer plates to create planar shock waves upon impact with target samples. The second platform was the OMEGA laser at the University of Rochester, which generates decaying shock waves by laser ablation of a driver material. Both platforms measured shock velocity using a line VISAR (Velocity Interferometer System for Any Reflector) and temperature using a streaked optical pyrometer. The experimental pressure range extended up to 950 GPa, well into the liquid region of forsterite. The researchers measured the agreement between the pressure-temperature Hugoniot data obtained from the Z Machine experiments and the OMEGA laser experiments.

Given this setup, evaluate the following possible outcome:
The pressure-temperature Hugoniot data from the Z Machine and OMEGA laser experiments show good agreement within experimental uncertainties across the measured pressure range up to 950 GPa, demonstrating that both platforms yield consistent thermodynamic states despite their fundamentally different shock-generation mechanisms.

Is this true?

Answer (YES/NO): YES